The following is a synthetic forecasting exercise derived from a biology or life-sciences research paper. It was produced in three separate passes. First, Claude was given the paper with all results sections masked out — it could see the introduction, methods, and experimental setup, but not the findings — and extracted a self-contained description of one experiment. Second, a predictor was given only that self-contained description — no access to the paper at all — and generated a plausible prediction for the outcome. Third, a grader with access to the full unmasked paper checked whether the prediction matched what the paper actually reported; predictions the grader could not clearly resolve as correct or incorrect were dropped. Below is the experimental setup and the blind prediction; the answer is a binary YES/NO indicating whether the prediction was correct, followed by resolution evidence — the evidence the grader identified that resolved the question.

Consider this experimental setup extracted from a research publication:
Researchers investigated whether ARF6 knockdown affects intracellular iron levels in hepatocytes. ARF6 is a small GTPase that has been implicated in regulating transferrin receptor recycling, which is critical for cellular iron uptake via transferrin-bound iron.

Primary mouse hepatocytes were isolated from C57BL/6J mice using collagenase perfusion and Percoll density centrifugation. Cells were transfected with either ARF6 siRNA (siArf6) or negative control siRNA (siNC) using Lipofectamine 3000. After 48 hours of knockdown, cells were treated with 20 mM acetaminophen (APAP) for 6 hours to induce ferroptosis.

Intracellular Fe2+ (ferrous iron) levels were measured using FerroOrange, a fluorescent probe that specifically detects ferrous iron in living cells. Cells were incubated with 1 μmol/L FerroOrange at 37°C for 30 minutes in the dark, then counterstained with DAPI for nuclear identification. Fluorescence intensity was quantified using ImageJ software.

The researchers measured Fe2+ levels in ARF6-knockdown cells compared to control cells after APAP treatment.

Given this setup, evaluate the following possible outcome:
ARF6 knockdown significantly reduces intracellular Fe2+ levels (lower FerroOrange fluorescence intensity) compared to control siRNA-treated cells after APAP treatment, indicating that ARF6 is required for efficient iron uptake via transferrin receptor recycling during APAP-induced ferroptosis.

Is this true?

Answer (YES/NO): NO